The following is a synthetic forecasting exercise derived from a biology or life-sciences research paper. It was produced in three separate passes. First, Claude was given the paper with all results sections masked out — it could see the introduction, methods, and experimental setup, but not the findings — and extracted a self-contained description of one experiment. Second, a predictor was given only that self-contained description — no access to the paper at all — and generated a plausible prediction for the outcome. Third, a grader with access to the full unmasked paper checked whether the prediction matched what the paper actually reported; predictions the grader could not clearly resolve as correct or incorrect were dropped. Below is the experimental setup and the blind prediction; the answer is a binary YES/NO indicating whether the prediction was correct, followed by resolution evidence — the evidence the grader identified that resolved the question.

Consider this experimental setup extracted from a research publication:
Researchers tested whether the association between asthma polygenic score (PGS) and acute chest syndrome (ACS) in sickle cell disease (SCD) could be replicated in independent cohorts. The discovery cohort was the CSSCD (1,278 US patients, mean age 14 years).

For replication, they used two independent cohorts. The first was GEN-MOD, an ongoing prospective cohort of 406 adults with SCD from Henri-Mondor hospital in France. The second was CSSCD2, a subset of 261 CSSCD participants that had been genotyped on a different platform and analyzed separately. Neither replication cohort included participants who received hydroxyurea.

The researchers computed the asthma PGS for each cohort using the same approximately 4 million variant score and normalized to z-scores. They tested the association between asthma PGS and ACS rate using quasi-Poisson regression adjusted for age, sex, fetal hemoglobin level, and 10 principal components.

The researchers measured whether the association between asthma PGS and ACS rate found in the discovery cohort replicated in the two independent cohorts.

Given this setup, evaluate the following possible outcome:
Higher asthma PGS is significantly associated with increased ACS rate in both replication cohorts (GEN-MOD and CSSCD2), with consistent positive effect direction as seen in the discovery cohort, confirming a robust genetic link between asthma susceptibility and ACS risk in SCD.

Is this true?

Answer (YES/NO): NO